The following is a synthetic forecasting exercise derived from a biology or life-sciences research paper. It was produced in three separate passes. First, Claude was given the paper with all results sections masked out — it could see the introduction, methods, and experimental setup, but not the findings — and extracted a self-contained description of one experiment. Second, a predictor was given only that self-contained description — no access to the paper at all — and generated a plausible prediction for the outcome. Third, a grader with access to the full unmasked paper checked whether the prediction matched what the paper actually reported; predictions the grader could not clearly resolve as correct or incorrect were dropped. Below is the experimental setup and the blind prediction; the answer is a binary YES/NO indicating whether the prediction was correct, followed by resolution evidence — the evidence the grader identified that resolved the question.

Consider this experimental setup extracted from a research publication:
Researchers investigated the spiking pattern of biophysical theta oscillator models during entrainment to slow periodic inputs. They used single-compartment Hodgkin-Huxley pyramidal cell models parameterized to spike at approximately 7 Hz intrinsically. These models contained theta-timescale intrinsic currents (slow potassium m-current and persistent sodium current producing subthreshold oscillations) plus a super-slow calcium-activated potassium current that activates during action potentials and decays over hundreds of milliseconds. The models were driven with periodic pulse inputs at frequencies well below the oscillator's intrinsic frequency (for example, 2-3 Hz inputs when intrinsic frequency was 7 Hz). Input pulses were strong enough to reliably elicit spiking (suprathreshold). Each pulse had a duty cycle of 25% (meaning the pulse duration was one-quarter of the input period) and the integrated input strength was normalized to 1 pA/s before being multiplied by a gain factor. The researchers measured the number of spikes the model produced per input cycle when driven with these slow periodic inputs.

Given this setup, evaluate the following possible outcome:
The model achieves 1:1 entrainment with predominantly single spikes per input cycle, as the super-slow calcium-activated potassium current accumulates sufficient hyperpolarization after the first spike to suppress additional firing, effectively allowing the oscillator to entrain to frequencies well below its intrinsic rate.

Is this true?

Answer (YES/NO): NO